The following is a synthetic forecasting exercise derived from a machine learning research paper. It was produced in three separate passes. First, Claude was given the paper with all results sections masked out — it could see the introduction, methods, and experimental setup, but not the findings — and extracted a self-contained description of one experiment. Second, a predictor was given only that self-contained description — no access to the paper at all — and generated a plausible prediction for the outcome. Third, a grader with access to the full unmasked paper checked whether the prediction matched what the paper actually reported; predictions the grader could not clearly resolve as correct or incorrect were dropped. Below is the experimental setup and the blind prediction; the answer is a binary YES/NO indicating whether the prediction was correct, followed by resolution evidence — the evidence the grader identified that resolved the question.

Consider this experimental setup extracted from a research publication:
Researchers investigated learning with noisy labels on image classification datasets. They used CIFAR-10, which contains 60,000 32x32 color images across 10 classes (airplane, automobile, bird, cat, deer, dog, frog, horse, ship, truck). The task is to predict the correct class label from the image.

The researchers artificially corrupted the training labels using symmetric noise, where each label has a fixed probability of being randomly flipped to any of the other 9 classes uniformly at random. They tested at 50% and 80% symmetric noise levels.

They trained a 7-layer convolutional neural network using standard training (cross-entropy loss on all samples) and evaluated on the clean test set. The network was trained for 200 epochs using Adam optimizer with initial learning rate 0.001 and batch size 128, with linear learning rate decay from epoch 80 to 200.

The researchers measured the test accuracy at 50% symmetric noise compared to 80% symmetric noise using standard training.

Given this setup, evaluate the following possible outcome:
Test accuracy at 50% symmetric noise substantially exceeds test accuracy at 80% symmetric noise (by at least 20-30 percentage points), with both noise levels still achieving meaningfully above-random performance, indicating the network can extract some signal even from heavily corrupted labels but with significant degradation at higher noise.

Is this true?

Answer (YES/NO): NO